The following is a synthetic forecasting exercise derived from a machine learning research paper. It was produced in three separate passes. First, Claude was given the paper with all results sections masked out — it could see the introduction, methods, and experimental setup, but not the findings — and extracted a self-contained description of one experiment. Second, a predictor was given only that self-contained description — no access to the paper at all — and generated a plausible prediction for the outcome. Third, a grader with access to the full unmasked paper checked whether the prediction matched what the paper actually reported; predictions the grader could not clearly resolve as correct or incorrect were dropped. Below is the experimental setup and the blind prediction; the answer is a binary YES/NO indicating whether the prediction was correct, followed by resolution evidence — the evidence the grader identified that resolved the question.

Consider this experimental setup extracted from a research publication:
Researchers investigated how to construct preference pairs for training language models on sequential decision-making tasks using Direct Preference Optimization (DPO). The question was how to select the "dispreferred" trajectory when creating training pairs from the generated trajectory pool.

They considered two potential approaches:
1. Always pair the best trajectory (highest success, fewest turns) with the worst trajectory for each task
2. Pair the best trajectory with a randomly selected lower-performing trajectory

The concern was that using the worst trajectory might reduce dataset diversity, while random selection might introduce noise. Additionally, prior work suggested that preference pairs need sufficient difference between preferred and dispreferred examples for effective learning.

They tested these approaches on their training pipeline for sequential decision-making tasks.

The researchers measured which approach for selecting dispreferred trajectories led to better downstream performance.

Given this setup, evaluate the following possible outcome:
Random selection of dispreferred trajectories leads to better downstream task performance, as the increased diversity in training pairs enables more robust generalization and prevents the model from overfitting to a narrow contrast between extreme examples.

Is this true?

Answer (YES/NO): YES